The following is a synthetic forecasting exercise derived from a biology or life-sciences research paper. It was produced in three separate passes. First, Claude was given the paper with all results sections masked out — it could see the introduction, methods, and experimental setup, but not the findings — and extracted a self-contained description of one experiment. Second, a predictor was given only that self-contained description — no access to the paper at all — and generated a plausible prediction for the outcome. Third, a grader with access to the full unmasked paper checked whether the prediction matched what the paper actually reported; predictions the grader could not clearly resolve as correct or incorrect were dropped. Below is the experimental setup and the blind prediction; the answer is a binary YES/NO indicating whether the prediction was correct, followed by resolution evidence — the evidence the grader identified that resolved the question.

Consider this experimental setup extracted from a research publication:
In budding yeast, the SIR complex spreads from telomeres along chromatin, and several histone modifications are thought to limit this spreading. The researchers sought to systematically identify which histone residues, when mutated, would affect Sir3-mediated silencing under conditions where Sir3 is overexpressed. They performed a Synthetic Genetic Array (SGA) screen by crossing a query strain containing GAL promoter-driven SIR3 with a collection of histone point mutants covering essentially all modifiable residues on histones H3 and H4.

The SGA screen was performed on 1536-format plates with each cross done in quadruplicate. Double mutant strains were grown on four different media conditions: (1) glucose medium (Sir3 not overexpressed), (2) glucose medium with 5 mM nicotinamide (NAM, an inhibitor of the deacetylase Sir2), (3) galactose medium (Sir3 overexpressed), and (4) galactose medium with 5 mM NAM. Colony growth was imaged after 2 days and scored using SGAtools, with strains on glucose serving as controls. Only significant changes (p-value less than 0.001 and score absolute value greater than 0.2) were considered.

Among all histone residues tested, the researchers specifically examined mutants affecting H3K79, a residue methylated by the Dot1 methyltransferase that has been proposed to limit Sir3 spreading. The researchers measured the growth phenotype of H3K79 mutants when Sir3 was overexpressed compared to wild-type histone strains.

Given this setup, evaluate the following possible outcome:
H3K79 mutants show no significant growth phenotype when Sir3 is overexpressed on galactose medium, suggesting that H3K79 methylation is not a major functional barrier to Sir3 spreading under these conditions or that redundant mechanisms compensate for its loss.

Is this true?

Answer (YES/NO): NO